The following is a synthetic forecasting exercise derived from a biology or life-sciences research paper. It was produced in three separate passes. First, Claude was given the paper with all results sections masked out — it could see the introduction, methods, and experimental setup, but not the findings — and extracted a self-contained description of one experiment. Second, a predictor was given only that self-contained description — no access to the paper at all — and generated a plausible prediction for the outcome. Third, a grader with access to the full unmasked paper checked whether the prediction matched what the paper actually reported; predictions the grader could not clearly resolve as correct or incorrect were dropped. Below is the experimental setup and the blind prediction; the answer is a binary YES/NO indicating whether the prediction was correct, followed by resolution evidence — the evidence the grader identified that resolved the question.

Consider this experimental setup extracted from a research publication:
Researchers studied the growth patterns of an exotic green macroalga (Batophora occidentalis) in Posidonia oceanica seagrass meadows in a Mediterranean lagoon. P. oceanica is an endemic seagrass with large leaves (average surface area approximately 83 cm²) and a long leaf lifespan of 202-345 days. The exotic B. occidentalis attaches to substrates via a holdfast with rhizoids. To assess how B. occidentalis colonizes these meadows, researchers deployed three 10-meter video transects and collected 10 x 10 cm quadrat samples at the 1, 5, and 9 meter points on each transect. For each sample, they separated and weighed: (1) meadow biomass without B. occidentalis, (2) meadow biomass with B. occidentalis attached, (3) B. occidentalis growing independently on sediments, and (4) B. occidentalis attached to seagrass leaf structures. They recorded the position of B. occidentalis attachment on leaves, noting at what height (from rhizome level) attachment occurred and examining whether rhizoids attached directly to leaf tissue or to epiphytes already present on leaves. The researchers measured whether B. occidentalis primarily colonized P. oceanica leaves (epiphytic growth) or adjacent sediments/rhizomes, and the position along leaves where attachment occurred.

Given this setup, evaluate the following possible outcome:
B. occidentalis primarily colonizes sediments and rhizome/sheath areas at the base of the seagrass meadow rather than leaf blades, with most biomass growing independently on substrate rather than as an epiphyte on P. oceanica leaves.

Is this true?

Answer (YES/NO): NO